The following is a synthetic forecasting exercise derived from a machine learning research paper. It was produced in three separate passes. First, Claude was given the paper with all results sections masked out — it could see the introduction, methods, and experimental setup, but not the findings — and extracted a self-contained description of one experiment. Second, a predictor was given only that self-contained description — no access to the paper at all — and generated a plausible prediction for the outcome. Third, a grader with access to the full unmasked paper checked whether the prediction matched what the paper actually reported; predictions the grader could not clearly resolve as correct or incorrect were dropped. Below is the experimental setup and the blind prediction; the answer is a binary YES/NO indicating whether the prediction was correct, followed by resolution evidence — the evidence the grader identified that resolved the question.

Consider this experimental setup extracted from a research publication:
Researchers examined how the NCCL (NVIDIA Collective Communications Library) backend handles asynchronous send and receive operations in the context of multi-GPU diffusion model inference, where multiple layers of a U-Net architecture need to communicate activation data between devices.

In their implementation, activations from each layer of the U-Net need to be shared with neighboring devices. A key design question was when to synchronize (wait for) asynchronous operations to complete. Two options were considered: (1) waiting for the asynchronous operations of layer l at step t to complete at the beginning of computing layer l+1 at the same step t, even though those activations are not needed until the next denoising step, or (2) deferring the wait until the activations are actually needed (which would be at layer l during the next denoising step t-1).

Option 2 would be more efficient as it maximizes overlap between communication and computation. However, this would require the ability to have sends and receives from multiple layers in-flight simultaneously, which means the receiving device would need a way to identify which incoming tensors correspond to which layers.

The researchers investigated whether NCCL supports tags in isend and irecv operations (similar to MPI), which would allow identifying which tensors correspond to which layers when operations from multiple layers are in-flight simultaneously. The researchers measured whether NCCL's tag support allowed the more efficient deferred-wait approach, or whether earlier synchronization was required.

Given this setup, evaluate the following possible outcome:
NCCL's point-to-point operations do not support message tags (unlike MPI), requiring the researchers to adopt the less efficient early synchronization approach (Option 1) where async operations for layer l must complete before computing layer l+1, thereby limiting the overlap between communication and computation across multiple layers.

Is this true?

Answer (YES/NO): YES